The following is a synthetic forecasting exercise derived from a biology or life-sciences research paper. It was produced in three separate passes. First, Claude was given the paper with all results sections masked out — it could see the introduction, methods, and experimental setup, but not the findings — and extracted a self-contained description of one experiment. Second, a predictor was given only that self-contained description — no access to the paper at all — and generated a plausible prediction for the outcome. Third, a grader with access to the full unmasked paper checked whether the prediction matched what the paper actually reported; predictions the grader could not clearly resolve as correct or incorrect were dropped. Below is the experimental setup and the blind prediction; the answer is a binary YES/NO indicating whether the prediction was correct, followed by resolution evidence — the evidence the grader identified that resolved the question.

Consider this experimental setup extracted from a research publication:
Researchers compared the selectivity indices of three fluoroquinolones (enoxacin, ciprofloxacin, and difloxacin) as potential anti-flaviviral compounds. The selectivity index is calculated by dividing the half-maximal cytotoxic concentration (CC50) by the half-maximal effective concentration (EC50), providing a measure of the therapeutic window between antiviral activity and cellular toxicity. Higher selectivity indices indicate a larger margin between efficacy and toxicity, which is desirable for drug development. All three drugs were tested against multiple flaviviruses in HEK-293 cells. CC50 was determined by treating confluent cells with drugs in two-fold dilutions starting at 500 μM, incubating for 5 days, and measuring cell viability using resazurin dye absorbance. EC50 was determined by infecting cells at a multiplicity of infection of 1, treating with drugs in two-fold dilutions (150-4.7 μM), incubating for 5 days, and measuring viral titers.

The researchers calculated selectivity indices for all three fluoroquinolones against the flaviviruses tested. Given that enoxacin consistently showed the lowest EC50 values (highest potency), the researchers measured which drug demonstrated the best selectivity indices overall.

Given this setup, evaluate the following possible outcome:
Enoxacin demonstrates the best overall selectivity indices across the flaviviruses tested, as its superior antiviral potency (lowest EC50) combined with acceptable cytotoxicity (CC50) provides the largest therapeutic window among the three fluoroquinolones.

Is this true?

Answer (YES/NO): NO